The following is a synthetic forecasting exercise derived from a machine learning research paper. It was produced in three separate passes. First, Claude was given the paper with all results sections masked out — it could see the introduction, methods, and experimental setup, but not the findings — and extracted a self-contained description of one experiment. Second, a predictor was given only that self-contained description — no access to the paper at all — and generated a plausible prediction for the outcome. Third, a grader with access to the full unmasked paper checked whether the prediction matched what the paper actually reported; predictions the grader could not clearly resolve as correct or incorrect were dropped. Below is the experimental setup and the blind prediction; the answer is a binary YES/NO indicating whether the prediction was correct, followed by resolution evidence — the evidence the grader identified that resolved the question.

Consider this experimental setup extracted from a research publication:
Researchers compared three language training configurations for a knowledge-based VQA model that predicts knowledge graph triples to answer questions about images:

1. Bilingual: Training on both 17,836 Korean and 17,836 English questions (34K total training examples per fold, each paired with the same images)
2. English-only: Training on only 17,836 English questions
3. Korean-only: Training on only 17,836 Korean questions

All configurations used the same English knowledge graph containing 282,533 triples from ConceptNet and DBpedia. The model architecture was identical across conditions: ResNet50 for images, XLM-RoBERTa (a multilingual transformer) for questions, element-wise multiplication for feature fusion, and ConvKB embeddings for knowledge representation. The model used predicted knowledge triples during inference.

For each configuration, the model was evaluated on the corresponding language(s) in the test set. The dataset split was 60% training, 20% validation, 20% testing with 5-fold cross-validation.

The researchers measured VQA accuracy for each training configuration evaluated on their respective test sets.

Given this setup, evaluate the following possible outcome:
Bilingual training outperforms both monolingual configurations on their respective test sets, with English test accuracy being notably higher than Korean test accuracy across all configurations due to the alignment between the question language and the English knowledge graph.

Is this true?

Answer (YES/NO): NO